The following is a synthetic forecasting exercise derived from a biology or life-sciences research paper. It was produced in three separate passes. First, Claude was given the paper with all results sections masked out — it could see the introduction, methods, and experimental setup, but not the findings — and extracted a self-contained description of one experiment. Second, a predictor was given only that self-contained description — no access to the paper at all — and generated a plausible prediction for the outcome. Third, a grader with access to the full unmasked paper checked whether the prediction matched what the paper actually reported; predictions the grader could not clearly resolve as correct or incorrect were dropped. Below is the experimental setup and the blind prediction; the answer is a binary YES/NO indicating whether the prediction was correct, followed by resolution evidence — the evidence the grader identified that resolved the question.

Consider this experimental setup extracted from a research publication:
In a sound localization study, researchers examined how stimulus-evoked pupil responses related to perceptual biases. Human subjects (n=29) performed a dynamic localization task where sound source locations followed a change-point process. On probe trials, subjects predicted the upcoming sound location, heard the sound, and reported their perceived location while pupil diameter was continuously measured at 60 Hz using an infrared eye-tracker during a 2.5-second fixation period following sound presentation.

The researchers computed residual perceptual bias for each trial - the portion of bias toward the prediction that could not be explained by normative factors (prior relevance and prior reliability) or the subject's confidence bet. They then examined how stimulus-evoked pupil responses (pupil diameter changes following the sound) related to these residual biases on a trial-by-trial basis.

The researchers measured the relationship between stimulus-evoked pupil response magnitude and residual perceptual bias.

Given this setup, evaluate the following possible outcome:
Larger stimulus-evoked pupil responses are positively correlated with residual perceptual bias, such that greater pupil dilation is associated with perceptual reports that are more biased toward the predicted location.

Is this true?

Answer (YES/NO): NO